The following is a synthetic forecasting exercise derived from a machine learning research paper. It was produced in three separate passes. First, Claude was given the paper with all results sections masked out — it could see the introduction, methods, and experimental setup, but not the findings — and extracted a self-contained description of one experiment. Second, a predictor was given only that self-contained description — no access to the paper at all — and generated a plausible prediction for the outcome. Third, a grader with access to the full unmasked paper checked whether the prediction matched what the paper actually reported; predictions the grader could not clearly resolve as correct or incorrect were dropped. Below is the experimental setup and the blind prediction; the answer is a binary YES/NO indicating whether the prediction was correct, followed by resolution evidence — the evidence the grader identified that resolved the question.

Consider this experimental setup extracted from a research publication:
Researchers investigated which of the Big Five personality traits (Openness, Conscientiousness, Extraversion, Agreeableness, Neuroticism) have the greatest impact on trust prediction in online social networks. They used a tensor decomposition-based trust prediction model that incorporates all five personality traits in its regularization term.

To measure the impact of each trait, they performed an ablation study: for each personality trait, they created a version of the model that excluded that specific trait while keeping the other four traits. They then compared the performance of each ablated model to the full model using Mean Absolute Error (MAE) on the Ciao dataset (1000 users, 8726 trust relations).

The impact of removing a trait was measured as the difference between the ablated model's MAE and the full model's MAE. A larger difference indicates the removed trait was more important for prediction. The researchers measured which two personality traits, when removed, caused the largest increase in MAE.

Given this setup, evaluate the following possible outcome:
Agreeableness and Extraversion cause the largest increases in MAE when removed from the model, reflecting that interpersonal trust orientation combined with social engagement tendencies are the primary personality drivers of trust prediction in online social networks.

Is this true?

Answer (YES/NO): NO